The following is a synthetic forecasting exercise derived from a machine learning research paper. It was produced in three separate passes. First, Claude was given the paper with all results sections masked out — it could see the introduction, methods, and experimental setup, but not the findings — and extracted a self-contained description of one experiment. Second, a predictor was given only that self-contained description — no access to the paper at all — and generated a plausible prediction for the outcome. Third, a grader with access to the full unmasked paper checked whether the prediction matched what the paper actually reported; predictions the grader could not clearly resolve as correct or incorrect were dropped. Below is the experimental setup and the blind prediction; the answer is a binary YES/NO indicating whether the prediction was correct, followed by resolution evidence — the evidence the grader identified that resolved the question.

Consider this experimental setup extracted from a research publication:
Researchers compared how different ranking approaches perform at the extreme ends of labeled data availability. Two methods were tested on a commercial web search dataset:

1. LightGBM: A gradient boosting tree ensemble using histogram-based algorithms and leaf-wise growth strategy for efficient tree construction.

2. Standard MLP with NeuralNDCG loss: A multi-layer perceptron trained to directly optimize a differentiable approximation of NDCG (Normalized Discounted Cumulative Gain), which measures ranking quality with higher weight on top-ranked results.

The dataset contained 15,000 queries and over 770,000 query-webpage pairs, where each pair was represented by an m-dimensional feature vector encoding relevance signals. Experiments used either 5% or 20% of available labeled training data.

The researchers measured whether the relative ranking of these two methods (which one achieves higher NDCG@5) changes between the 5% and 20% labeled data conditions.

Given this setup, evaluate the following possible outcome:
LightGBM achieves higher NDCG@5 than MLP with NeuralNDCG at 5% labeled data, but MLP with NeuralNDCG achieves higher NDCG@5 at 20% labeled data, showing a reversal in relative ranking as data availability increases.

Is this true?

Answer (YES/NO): NO